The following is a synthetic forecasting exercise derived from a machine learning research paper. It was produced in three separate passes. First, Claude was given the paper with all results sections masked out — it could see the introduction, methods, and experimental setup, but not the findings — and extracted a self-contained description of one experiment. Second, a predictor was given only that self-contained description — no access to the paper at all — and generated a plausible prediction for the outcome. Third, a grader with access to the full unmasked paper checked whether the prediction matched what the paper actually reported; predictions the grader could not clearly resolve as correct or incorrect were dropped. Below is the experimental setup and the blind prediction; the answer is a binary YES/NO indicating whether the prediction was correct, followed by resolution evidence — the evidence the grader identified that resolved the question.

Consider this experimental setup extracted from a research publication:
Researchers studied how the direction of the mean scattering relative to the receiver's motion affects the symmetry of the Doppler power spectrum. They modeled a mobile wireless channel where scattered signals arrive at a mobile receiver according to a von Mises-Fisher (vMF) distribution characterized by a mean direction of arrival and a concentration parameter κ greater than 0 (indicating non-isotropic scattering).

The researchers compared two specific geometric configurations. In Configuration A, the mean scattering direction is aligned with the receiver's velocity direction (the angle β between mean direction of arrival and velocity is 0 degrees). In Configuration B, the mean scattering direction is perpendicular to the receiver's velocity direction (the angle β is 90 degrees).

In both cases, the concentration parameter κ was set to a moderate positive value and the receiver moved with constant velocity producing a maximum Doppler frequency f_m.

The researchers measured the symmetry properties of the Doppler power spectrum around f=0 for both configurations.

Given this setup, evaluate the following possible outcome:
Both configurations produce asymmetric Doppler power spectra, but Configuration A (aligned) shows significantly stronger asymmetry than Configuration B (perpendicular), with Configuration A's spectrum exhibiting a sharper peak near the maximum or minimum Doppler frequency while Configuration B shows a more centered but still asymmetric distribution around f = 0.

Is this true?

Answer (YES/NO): NO